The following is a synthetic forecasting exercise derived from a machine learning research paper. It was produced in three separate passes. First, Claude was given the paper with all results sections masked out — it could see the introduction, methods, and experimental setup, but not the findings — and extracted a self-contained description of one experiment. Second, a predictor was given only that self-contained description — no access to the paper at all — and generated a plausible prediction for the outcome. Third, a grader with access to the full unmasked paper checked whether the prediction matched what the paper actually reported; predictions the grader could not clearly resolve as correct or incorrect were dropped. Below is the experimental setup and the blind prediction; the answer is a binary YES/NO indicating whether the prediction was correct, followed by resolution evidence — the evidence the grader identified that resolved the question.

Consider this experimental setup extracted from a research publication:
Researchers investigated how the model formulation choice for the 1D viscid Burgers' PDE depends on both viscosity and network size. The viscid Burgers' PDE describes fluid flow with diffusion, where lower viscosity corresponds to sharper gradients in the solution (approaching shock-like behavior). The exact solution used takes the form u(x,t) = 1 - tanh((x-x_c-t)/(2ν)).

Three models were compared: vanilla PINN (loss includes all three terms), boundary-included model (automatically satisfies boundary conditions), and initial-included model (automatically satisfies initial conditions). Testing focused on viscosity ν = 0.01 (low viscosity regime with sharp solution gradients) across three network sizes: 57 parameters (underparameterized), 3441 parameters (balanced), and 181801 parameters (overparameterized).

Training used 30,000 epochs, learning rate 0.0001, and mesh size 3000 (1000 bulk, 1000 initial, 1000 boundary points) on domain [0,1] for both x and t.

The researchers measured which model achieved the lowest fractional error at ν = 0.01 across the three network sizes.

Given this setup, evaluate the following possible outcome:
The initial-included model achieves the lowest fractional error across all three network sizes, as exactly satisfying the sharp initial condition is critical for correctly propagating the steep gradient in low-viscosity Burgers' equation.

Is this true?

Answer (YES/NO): NO